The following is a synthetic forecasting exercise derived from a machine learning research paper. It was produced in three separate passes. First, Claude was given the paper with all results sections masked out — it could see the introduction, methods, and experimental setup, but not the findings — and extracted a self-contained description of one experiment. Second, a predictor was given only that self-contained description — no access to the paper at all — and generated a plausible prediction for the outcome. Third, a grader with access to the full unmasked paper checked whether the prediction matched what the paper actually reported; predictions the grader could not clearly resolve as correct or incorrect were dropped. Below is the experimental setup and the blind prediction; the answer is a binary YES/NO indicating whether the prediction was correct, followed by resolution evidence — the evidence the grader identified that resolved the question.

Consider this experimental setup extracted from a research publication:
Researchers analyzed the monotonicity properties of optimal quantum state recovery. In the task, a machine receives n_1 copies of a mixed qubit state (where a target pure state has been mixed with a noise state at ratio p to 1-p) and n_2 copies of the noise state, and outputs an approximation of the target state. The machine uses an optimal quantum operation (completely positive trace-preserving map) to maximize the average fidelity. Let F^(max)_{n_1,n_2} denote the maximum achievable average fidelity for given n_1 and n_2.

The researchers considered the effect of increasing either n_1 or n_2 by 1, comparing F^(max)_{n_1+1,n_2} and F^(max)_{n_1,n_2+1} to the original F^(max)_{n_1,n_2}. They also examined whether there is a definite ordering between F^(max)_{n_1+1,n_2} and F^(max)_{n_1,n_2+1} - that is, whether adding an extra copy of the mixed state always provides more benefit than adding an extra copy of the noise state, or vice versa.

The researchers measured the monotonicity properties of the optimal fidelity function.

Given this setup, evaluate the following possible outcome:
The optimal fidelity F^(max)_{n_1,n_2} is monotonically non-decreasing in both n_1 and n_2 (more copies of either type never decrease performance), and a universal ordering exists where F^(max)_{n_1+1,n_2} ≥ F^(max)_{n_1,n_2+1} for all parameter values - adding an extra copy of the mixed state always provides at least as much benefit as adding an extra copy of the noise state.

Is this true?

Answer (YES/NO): NO